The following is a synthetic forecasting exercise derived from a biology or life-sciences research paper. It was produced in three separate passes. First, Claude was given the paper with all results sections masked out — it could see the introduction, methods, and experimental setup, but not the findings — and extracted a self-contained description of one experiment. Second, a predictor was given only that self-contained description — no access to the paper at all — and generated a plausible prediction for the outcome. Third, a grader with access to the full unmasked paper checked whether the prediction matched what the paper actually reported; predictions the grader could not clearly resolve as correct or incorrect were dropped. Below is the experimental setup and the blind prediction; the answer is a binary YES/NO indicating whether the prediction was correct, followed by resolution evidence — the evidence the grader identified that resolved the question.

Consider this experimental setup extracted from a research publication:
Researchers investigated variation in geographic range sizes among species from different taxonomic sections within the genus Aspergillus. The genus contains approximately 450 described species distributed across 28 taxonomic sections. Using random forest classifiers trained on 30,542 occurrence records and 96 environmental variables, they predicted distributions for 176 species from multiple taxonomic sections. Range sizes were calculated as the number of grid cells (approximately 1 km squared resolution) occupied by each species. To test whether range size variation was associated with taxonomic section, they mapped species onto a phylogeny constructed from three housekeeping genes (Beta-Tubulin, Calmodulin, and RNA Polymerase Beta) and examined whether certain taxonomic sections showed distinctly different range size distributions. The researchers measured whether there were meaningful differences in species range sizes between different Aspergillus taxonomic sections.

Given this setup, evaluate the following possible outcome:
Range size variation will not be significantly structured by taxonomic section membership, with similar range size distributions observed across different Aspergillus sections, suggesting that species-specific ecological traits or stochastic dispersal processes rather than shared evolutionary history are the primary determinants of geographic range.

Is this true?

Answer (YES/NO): YES